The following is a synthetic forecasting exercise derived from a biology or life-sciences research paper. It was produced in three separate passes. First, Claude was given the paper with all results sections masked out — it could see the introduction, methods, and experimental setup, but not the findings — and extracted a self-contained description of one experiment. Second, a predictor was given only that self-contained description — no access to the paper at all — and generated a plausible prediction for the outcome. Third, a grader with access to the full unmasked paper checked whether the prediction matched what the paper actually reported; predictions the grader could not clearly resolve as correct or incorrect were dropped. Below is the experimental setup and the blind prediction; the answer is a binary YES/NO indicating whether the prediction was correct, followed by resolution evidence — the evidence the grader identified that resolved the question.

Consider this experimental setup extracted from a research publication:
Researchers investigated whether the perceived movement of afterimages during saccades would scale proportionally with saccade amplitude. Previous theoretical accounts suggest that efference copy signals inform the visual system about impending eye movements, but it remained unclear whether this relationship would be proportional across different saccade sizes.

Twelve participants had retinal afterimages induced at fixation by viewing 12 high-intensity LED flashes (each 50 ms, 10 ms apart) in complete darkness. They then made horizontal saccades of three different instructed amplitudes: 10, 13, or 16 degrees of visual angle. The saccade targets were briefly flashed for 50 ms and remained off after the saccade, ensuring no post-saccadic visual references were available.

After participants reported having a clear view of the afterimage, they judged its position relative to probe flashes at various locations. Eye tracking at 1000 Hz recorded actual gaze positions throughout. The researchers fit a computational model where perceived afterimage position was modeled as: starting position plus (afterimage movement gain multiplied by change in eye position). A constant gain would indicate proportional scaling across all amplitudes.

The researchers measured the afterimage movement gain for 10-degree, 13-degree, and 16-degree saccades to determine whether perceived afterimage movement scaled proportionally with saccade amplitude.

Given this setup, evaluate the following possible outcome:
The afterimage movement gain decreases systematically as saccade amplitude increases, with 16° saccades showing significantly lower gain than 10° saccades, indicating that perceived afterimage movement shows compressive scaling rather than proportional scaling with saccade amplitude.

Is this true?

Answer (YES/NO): NO